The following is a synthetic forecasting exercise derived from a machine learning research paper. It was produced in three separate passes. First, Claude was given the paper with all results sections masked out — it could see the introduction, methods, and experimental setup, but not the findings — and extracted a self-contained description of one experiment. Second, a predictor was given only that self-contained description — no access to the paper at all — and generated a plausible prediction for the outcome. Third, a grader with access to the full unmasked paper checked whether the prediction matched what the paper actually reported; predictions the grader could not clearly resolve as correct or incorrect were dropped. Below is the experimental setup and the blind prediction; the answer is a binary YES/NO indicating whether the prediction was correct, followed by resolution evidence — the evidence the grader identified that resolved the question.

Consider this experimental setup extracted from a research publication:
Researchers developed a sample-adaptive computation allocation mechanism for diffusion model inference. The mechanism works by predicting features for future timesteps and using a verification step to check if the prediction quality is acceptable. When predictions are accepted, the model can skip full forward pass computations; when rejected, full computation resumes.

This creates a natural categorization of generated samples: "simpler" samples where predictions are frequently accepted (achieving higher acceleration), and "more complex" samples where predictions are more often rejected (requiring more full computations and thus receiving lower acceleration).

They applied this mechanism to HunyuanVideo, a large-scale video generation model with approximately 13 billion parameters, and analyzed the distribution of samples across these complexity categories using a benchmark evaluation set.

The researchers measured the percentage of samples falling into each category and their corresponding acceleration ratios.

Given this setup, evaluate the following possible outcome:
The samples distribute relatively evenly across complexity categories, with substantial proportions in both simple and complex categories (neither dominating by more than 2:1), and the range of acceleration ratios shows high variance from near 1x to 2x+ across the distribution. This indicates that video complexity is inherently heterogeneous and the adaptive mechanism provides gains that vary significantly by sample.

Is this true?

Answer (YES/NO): NO